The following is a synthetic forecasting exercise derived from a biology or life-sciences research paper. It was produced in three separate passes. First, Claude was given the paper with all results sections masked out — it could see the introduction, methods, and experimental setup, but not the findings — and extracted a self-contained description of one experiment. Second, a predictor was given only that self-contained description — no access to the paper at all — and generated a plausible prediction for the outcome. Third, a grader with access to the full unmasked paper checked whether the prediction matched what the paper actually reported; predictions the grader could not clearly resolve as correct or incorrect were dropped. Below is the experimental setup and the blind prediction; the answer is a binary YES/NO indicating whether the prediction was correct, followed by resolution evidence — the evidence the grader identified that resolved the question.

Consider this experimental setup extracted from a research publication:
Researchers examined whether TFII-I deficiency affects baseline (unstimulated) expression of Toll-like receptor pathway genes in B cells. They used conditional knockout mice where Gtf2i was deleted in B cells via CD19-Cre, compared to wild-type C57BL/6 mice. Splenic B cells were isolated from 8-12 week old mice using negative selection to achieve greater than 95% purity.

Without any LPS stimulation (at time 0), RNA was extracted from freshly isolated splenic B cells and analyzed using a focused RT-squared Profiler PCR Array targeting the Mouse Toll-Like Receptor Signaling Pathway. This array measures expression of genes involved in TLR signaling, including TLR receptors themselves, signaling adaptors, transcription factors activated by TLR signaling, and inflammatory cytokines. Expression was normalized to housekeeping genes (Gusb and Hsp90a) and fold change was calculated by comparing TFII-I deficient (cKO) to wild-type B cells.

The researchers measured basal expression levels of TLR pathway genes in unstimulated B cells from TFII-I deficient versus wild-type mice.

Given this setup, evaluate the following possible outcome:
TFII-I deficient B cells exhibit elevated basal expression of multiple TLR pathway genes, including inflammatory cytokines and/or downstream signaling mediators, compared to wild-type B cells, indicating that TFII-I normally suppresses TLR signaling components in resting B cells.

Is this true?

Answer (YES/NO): YES